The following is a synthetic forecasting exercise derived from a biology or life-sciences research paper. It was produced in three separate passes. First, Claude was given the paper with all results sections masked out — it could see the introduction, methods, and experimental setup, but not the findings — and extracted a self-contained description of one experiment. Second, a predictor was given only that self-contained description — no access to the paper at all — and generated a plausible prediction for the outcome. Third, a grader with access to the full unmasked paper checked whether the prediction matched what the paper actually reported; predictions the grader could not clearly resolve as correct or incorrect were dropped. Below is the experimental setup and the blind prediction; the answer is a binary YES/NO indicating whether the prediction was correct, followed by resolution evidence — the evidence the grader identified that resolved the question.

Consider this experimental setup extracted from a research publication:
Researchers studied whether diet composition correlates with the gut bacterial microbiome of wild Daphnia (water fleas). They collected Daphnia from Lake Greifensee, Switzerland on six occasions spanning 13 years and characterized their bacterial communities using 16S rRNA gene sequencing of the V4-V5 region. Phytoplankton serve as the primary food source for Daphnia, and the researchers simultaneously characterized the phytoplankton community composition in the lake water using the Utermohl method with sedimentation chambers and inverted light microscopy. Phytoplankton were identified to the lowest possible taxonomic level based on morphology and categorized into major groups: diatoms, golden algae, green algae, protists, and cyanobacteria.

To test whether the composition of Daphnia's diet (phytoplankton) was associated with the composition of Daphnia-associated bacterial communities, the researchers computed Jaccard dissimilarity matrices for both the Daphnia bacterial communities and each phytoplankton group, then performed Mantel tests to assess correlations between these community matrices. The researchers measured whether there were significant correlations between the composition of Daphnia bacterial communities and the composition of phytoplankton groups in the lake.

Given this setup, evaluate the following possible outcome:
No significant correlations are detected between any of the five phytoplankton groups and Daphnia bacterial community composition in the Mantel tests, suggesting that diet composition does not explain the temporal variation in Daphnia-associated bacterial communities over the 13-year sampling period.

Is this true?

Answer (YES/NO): YES